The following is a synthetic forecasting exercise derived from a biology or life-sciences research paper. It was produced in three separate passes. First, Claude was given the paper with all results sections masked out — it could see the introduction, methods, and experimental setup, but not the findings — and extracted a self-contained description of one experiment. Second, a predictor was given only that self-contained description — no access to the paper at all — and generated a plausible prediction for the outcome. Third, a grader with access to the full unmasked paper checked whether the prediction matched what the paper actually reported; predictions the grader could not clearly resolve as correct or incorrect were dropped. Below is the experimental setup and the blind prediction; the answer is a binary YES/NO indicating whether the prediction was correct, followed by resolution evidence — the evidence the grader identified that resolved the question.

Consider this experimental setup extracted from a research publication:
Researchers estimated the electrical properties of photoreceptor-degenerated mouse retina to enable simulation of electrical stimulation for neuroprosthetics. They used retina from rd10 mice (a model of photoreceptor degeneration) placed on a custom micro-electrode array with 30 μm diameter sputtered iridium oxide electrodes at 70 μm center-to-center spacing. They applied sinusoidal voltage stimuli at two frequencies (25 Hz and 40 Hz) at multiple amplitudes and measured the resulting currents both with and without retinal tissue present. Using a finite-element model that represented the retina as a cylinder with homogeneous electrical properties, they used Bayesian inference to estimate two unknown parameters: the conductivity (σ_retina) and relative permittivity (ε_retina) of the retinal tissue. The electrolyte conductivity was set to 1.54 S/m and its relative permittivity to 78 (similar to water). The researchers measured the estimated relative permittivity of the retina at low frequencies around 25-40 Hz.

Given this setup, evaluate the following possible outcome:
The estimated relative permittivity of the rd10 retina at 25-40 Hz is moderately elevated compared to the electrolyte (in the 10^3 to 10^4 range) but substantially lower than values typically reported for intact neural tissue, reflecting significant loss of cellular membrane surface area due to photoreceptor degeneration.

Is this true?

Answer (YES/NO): NO